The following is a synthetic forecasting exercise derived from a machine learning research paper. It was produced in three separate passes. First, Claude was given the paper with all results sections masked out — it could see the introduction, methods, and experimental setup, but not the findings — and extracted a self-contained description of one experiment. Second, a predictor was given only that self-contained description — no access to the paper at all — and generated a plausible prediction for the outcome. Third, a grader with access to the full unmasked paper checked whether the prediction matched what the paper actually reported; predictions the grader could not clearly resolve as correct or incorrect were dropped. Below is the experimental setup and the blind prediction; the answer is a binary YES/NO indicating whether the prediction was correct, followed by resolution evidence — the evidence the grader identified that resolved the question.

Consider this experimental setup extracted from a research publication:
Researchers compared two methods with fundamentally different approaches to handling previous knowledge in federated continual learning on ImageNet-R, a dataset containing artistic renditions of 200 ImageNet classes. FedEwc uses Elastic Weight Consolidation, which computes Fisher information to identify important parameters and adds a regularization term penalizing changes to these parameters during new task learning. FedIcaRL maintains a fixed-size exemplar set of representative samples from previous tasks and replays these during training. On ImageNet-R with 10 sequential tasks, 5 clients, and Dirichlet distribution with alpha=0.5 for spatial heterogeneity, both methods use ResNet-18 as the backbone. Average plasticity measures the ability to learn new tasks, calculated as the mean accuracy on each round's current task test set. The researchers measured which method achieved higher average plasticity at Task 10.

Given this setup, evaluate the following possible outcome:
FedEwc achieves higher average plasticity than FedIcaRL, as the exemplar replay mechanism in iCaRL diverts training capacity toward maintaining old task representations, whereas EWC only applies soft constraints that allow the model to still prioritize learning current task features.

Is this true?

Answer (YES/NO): YES